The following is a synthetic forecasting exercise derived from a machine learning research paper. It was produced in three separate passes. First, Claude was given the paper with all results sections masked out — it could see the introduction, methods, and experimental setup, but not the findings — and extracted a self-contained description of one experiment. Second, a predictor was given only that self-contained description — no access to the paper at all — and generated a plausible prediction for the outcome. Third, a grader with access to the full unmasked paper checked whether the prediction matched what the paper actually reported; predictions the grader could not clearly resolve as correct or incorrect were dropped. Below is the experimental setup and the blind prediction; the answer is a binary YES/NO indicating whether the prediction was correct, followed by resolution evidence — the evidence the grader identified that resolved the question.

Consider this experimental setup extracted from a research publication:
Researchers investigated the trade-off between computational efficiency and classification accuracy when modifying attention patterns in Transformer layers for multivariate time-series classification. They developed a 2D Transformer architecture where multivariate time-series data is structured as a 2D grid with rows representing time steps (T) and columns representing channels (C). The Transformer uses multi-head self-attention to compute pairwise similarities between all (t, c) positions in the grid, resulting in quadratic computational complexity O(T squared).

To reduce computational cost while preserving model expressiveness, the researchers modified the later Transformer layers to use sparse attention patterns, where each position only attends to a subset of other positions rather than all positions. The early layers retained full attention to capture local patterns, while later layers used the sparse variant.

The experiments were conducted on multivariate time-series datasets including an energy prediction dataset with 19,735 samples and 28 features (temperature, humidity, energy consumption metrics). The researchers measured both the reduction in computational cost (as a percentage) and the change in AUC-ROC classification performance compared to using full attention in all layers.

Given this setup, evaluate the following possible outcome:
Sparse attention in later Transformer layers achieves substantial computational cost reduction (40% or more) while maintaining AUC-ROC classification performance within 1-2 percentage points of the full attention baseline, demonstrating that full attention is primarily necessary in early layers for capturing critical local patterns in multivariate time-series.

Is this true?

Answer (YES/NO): NO